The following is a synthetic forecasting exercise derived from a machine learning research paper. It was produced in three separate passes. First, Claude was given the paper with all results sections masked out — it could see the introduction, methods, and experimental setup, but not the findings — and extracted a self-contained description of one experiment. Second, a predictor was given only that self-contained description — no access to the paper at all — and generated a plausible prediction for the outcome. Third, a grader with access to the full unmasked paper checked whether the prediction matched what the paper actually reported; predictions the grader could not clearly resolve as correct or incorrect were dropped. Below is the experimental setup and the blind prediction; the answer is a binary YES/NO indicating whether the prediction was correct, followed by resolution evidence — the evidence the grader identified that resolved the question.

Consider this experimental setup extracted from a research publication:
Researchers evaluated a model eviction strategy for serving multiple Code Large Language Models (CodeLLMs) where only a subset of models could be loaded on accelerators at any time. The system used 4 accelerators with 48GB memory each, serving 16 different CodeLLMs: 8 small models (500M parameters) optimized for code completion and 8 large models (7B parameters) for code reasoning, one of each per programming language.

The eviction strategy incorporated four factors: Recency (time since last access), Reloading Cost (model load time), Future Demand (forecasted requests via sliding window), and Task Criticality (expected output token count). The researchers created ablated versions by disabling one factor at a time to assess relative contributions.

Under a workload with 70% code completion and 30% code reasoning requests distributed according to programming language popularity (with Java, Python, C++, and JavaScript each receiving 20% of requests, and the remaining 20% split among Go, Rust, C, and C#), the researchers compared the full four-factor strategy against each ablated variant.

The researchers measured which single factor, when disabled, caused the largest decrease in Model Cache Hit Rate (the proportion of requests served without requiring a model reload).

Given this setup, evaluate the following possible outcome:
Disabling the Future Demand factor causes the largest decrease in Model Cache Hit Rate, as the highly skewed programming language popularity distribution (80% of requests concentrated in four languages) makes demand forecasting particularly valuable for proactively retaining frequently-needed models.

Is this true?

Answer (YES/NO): NO